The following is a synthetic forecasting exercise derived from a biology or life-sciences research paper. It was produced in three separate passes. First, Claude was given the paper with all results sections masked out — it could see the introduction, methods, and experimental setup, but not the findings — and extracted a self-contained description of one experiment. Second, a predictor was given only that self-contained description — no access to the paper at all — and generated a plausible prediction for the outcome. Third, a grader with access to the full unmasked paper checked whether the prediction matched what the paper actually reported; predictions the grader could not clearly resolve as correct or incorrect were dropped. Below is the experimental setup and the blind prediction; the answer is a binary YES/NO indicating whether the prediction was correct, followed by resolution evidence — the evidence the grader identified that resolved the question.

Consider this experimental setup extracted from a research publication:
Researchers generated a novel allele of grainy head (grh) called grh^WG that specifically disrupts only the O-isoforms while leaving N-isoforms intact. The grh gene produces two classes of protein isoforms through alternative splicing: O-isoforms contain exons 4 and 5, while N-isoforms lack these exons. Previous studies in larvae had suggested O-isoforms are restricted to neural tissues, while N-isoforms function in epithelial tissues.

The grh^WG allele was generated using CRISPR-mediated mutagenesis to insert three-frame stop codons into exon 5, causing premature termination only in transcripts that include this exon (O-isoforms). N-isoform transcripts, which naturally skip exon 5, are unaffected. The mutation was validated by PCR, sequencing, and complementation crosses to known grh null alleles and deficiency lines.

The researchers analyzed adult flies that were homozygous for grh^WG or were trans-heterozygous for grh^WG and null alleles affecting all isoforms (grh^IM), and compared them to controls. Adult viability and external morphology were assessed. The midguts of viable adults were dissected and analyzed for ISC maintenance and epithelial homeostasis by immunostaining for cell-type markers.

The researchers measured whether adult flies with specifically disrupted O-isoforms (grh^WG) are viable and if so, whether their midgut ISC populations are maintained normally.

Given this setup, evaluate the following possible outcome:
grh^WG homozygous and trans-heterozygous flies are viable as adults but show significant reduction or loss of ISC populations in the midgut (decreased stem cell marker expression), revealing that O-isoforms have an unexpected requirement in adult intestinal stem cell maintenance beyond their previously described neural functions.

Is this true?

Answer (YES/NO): NO